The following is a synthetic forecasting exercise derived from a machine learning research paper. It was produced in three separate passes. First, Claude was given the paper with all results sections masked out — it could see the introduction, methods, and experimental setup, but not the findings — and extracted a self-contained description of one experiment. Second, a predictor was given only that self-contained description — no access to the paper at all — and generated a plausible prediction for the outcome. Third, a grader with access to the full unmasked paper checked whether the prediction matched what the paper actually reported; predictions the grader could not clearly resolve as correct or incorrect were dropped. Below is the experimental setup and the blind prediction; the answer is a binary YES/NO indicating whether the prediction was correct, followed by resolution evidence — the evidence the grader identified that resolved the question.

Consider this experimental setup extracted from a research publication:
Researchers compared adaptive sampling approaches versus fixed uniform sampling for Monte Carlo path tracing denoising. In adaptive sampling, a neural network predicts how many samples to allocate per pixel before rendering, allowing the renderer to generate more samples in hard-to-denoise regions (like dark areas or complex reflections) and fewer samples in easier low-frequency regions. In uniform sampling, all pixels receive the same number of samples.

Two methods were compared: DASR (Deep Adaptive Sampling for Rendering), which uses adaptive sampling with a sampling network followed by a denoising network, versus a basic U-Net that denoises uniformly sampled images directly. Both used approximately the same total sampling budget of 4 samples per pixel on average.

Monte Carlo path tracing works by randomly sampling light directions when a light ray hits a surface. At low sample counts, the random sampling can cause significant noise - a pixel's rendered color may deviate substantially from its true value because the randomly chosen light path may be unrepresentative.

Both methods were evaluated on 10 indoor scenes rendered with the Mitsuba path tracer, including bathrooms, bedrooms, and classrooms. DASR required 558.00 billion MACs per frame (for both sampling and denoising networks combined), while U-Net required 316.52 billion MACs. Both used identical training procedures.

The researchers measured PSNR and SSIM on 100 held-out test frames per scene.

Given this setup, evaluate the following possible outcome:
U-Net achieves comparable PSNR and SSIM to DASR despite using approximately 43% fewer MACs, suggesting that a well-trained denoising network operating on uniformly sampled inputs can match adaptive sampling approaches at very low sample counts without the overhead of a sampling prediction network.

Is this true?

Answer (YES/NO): YES